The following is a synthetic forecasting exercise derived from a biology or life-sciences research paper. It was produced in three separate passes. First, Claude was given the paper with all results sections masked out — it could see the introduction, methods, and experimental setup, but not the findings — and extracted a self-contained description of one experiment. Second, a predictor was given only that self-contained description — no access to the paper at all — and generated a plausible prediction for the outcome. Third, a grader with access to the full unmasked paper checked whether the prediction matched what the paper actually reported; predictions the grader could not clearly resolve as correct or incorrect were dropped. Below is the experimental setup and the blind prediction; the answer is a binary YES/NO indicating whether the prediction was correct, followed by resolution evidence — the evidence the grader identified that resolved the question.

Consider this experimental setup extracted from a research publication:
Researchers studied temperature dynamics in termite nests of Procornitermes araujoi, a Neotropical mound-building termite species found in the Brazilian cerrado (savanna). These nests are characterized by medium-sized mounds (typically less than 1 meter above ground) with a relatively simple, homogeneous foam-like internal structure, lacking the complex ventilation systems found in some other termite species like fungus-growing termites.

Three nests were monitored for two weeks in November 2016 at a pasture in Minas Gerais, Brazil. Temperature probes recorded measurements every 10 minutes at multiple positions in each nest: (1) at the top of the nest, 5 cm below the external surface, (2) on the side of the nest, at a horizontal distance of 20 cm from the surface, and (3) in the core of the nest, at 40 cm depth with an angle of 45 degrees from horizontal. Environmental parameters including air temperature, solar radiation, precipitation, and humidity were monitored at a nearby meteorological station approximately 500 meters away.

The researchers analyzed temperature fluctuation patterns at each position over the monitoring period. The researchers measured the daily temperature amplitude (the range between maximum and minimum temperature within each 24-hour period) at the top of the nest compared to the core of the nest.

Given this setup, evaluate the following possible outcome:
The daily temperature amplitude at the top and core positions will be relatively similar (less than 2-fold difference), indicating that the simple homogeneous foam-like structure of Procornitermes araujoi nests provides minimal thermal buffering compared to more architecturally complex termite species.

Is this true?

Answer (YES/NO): NO